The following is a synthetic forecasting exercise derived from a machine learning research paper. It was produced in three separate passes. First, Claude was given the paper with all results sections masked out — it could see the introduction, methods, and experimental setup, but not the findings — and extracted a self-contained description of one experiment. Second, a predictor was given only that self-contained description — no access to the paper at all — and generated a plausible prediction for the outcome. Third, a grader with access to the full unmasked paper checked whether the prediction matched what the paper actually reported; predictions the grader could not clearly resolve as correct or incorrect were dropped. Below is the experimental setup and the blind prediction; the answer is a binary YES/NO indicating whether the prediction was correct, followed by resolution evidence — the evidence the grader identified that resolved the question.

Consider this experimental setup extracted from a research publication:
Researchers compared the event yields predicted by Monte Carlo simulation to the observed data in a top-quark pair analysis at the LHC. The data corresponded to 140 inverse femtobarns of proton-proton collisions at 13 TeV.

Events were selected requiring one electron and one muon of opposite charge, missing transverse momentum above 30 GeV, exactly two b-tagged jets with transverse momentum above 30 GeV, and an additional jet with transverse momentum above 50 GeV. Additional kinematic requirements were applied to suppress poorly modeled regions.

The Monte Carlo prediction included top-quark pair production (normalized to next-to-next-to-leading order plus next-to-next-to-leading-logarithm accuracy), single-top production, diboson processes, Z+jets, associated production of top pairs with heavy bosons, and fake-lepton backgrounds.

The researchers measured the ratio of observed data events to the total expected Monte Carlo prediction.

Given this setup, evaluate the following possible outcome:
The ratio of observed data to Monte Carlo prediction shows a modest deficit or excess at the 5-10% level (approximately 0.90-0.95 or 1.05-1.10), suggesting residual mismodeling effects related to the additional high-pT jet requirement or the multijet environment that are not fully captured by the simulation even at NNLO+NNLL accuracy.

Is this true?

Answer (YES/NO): NO